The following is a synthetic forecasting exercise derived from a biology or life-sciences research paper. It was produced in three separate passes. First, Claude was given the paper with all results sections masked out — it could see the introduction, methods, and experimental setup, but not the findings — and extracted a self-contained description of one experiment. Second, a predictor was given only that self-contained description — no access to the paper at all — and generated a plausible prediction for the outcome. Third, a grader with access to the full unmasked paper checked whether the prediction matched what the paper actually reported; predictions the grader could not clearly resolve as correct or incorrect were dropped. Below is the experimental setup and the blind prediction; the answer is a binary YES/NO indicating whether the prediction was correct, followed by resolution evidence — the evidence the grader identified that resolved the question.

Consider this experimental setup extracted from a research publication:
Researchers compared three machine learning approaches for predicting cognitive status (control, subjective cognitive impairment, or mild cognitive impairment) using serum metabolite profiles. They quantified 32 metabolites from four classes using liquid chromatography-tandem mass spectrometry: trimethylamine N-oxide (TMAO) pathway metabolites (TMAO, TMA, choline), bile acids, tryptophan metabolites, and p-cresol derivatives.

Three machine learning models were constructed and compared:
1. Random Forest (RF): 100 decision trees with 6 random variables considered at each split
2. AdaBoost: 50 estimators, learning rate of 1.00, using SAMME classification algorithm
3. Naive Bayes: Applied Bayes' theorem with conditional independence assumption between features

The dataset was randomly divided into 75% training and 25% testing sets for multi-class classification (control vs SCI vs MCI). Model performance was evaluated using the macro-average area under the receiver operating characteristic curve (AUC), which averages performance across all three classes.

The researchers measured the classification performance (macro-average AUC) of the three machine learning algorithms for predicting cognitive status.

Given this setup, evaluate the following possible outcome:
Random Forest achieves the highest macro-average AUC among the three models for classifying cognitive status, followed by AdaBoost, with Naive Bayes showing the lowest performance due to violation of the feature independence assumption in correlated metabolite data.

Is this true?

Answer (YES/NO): NO